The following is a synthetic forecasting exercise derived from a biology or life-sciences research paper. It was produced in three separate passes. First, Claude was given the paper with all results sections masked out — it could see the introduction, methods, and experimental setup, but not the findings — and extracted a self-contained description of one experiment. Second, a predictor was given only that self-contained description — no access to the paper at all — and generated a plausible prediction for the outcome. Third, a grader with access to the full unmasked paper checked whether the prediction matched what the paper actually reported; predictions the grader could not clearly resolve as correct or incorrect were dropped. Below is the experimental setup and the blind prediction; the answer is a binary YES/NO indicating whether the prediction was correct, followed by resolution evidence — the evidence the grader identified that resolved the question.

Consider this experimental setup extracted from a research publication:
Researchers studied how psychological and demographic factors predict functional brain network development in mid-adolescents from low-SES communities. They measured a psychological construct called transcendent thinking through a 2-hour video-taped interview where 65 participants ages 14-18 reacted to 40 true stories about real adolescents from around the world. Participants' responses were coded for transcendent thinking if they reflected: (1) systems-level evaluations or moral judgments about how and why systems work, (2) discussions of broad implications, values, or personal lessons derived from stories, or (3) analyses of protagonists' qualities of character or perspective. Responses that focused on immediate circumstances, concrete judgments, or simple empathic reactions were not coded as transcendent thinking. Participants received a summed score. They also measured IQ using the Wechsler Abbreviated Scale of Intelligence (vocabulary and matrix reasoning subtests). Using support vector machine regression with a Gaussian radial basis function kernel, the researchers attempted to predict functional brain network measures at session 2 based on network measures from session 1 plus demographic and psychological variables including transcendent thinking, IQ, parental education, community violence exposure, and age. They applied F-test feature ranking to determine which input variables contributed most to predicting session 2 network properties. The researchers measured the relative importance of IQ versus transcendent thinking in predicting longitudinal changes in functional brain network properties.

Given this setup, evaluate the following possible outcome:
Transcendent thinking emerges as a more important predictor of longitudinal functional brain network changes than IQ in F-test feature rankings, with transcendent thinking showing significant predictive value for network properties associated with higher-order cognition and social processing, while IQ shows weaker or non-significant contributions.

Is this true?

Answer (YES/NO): NO